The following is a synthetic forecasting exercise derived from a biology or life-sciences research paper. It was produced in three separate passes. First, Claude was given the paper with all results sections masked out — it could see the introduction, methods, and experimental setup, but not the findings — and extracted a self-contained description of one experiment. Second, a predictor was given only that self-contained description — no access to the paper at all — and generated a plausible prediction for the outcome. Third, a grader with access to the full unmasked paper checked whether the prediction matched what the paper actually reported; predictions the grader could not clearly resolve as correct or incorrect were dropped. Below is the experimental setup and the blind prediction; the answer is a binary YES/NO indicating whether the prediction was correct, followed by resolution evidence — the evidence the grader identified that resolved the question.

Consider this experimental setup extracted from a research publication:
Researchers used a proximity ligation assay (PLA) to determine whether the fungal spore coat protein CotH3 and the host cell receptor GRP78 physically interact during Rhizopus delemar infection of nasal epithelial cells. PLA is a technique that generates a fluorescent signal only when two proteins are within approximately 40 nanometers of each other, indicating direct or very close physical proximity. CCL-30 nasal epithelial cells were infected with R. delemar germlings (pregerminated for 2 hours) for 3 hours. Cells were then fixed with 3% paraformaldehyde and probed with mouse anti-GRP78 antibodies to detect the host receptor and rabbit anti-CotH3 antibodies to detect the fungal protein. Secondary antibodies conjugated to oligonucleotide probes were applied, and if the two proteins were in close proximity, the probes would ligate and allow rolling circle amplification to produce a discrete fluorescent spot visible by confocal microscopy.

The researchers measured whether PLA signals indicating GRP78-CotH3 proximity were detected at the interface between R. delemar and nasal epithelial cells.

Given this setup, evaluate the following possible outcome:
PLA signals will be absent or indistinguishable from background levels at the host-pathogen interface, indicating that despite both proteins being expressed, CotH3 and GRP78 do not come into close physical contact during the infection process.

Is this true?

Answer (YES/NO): NO